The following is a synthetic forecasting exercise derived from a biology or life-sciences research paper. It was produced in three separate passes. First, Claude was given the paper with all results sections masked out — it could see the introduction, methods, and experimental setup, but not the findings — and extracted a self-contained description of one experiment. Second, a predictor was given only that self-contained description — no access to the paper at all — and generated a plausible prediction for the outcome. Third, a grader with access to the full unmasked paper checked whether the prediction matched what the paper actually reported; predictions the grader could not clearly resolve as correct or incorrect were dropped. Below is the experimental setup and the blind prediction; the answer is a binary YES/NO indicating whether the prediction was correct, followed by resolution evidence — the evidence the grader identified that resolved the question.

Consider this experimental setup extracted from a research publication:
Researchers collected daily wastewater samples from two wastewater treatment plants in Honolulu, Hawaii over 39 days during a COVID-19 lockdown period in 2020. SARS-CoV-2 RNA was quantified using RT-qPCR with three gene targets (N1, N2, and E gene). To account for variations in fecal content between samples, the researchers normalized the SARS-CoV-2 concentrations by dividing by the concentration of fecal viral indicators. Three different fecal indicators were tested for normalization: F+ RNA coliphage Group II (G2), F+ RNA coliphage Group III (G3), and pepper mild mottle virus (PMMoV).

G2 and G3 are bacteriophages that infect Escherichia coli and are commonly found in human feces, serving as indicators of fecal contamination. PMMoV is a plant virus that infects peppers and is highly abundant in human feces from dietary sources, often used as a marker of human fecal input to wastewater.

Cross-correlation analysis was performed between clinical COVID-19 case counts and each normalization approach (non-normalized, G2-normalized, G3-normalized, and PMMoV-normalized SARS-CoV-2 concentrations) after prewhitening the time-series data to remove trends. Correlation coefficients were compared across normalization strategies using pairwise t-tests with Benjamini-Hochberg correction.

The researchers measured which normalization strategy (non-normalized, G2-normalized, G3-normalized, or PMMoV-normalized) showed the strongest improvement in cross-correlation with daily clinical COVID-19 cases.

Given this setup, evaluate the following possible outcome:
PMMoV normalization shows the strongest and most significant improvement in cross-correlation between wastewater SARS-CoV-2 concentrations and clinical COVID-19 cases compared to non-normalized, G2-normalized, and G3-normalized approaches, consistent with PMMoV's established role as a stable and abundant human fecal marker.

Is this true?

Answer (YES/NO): NO